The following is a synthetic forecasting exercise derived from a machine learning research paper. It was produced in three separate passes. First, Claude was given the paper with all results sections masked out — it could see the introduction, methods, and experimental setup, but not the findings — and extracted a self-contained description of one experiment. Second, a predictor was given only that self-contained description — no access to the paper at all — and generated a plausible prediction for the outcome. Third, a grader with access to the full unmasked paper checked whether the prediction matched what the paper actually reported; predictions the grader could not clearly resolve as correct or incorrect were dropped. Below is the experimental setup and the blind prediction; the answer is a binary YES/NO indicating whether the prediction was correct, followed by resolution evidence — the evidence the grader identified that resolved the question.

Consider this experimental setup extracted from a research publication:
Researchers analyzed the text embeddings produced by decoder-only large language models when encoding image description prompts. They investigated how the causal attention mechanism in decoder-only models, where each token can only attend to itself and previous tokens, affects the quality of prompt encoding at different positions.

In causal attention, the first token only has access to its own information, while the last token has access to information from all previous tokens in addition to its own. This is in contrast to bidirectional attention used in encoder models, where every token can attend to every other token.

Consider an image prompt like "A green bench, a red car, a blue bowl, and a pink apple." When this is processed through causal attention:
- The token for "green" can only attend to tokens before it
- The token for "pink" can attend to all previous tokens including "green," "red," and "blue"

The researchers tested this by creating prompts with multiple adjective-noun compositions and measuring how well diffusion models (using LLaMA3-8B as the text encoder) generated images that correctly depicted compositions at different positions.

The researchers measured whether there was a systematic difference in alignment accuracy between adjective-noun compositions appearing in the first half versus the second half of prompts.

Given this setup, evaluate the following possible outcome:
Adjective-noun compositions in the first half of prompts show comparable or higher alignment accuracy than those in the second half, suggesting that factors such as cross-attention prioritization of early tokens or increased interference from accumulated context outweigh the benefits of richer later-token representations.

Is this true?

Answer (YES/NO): YES